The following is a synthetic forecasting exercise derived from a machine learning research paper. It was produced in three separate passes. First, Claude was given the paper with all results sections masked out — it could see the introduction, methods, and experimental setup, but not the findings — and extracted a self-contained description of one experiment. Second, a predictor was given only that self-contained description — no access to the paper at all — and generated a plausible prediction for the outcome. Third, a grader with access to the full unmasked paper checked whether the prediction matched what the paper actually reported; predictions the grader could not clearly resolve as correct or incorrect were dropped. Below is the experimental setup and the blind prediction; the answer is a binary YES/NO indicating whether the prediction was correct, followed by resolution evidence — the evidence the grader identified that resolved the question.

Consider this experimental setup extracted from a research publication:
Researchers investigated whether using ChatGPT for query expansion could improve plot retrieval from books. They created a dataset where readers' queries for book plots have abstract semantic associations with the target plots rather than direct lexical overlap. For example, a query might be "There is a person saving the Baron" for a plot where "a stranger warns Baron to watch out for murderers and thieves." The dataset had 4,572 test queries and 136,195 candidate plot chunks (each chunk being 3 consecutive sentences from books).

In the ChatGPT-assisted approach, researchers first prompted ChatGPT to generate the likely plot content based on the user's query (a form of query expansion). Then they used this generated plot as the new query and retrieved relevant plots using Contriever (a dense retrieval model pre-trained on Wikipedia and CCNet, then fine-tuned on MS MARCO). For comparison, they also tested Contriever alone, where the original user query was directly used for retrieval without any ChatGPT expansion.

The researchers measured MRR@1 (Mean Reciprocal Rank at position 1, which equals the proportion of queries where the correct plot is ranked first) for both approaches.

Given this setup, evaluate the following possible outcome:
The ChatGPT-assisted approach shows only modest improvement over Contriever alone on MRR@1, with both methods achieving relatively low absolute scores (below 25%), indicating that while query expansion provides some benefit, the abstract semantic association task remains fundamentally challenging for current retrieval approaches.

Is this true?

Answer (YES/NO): NO